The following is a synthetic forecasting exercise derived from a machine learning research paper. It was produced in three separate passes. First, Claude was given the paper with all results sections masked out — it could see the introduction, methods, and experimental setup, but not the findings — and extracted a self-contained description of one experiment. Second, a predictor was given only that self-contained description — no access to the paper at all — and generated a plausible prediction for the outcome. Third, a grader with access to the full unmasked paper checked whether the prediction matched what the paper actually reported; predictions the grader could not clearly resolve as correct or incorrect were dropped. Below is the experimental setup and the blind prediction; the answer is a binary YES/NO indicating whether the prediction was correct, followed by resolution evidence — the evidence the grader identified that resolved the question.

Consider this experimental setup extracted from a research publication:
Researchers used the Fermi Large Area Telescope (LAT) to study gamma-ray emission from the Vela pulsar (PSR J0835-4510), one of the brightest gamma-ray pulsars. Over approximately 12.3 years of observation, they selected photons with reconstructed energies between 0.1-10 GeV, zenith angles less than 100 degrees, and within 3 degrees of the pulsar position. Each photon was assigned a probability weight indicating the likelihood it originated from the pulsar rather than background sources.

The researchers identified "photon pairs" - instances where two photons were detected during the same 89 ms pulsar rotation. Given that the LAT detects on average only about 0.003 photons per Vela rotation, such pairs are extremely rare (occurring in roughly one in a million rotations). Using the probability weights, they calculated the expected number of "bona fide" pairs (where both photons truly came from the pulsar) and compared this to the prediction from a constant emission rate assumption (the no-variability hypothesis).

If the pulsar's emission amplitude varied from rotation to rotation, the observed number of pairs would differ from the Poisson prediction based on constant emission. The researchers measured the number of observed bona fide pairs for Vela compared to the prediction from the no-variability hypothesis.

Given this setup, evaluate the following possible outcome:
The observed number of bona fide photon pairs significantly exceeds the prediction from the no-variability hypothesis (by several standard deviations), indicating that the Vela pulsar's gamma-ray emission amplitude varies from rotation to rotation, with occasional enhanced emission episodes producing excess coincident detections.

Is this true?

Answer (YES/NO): NO